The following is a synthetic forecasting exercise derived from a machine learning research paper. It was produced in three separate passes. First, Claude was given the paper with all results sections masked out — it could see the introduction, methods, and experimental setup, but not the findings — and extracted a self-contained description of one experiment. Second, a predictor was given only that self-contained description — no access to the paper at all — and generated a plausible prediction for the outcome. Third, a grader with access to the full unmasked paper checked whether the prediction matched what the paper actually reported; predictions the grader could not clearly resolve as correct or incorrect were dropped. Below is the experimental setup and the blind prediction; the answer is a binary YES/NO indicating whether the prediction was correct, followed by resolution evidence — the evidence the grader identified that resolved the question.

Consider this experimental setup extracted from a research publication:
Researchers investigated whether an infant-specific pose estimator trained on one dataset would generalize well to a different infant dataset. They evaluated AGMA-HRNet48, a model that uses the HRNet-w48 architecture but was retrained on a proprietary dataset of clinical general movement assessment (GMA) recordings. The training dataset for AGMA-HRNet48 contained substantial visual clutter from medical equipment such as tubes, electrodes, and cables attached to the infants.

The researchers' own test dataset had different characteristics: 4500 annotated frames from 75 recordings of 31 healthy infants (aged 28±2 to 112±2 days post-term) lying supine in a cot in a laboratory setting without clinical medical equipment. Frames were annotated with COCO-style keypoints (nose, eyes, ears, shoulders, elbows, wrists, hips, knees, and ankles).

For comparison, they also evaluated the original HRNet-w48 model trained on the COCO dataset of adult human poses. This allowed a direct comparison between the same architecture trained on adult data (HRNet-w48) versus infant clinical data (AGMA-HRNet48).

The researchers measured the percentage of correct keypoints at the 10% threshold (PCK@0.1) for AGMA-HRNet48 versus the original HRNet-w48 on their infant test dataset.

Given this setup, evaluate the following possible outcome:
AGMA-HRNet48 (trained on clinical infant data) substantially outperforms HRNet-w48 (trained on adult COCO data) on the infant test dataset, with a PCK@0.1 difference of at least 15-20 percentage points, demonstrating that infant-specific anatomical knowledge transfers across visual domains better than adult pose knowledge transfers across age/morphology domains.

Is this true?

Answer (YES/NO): NO